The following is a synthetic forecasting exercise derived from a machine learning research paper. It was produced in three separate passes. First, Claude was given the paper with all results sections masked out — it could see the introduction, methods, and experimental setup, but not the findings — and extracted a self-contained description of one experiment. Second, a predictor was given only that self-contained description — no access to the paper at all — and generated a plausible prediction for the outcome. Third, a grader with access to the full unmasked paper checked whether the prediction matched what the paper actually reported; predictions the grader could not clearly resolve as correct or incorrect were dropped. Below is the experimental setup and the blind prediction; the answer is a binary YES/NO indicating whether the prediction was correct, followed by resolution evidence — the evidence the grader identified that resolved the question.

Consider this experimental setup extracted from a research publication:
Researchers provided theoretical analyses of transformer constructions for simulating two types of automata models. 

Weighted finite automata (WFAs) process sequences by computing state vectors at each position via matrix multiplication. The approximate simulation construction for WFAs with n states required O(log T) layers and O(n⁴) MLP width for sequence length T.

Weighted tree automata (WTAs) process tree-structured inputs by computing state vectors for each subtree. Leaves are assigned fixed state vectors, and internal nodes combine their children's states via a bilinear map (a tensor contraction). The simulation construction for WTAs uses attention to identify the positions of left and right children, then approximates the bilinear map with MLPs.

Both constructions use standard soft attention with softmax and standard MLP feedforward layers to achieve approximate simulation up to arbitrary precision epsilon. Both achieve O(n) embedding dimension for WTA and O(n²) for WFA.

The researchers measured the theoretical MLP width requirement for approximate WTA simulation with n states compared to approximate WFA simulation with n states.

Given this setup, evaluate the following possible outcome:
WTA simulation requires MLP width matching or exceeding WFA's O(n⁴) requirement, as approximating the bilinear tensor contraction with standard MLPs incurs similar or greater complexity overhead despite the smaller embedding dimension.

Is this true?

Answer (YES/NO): NO